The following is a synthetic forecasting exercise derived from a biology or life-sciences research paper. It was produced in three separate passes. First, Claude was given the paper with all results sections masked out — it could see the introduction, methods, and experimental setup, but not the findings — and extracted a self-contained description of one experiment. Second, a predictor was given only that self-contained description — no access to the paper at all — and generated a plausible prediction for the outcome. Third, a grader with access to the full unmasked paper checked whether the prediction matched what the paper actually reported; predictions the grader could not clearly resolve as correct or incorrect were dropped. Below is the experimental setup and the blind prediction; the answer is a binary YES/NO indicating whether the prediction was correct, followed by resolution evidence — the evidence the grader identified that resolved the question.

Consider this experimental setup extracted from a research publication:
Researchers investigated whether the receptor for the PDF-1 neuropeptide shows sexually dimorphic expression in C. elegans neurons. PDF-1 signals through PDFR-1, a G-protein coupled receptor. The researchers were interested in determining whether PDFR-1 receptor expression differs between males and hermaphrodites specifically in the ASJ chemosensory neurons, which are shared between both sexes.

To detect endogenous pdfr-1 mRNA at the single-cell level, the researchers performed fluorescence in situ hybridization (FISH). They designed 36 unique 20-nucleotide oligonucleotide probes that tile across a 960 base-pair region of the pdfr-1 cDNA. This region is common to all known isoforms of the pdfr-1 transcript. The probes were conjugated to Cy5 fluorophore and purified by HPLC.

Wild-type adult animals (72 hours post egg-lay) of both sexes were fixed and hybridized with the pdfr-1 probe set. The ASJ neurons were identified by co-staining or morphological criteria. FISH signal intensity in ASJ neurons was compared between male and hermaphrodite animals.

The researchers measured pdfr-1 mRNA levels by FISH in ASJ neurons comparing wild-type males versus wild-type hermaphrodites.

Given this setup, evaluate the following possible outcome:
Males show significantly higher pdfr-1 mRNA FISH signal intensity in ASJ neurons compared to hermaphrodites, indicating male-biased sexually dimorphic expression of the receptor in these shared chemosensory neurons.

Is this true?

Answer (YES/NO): YES